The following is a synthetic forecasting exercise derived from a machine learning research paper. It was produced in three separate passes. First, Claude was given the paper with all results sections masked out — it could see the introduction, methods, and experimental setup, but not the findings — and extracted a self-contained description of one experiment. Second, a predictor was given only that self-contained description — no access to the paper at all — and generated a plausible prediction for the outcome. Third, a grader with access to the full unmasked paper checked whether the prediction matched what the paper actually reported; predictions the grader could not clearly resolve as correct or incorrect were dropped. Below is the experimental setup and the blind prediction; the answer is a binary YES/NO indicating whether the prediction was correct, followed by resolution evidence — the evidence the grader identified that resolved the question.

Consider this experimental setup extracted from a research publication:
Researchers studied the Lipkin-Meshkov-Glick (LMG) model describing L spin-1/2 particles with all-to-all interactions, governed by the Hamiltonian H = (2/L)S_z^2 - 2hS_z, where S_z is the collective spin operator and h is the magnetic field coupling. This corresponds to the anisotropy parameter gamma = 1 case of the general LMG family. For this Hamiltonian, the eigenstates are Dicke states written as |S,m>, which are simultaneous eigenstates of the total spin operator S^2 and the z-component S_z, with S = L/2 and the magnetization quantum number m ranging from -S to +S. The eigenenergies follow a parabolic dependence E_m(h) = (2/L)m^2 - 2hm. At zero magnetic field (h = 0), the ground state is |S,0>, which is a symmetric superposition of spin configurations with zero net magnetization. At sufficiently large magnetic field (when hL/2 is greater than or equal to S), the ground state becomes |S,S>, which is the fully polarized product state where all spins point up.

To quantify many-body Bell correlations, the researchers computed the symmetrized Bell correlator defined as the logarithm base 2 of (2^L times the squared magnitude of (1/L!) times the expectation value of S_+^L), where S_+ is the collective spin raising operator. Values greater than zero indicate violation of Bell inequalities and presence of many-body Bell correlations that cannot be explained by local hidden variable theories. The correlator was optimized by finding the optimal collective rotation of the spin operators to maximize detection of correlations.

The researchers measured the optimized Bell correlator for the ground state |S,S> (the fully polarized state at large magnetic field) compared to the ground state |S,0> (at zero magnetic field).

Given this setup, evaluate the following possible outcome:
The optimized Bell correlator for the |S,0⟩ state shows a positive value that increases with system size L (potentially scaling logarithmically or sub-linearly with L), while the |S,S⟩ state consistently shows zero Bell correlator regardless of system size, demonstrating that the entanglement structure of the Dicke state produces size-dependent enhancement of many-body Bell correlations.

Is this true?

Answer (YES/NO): NO